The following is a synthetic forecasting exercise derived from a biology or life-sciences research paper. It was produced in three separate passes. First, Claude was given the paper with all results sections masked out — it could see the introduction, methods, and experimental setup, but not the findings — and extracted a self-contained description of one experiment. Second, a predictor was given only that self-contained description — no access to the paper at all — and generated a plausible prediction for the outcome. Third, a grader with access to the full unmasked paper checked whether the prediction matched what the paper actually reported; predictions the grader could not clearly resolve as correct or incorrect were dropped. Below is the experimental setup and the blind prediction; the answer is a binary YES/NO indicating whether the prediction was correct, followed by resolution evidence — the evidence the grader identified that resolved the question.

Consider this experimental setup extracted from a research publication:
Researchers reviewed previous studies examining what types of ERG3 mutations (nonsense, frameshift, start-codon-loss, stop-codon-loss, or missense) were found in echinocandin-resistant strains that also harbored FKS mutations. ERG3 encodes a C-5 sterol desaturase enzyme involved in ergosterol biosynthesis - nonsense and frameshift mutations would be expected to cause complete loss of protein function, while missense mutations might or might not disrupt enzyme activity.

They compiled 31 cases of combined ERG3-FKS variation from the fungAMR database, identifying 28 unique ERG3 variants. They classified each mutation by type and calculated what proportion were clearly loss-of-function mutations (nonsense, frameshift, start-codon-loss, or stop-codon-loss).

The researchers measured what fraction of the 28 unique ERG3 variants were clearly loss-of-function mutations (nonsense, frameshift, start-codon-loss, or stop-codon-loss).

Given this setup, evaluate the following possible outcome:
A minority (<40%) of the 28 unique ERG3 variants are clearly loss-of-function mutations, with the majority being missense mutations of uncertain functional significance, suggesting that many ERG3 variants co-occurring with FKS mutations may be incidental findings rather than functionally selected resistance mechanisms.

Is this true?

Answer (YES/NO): NO